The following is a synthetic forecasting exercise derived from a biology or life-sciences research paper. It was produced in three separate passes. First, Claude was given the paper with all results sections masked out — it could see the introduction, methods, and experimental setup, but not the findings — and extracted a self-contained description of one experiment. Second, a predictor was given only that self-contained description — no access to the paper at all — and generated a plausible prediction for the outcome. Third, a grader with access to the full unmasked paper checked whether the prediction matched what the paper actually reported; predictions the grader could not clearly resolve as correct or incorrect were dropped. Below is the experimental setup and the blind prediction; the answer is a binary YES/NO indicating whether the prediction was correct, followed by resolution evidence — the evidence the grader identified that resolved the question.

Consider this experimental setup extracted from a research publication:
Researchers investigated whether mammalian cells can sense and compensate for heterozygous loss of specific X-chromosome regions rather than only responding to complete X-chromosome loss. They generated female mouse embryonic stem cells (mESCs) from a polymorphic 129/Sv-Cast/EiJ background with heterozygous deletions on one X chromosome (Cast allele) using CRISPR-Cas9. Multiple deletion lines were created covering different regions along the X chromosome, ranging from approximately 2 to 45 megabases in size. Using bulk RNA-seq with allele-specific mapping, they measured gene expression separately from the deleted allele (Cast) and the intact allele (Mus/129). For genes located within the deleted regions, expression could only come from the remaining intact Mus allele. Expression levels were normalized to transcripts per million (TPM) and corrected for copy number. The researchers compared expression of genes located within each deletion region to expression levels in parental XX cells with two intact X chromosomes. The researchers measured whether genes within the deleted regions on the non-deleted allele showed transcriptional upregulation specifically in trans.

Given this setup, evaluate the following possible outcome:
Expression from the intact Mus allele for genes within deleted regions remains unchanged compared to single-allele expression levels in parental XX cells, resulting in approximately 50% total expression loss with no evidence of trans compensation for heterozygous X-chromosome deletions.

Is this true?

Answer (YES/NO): NO